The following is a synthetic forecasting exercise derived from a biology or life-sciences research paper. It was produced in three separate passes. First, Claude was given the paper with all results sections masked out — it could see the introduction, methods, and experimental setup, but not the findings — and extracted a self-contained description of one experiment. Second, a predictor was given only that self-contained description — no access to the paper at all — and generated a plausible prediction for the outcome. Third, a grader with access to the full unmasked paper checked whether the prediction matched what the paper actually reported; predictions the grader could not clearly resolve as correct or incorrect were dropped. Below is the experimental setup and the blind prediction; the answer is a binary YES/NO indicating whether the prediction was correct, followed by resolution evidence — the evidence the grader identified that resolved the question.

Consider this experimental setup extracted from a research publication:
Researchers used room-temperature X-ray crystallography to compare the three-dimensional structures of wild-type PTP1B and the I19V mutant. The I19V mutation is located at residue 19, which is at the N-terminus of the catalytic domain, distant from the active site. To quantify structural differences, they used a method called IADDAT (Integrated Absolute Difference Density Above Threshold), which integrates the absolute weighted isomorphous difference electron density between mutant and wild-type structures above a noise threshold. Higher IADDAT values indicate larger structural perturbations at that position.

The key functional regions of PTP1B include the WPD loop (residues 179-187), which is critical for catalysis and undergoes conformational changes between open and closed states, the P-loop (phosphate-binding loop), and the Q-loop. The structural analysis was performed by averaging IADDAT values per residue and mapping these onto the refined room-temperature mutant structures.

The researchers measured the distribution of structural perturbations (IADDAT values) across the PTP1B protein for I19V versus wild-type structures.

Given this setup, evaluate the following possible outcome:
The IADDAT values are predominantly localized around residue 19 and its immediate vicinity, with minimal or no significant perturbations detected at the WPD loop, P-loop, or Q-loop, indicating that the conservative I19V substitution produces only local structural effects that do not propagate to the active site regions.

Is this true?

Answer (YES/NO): NO